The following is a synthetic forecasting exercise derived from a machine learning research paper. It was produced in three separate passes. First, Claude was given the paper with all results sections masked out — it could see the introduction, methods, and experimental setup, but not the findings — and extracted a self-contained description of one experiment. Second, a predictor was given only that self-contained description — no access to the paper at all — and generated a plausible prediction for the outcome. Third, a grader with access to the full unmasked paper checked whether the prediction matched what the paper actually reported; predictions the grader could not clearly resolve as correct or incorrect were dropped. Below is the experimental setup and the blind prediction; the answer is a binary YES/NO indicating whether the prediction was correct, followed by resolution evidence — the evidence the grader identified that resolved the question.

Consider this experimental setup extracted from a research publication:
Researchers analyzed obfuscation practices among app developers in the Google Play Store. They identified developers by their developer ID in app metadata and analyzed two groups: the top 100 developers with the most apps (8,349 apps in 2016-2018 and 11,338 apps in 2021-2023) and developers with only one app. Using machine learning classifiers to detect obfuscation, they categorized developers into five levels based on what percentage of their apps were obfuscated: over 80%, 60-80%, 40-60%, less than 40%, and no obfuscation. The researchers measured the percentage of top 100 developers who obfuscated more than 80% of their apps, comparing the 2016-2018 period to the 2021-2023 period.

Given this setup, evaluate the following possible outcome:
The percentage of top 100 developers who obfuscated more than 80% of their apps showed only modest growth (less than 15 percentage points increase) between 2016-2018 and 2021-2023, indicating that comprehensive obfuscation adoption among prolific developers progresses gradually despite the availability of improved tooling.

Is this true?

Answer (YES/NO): NO